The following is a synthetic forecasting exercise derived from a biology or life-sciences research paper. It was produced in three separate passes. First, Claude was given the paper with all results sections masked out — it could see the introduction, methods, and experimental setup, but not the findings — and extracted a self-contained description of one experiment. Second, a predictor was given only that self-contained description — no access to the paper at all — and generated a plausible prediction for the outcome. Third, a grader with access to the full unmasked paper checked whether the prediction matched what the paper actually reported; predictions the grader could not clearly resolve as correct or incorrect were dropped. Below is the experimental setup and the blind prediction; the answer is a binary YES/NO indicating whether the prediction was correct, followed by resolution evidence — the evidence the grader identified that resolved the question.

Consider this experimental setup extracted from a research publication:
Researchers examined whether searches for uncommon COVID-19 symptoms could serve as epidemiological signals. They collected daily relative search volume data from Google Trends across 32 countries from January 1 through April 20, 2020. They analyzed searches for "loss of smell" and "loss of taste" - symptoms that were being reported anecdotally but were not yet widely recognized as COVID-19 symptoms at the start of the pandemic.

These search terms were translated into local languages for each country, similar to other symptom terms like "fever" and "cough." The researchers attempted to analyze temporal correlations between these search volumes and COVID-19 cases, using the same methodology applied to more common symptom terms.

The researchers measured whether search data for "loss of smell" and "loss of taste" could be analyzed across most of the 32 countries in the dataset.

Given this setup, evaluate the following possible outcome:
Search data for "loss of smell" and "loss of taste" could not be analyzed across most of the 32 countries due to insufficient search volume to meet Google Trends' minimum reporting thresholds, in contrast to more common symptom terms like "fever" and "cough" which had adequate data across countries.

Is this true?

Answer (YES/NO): YES